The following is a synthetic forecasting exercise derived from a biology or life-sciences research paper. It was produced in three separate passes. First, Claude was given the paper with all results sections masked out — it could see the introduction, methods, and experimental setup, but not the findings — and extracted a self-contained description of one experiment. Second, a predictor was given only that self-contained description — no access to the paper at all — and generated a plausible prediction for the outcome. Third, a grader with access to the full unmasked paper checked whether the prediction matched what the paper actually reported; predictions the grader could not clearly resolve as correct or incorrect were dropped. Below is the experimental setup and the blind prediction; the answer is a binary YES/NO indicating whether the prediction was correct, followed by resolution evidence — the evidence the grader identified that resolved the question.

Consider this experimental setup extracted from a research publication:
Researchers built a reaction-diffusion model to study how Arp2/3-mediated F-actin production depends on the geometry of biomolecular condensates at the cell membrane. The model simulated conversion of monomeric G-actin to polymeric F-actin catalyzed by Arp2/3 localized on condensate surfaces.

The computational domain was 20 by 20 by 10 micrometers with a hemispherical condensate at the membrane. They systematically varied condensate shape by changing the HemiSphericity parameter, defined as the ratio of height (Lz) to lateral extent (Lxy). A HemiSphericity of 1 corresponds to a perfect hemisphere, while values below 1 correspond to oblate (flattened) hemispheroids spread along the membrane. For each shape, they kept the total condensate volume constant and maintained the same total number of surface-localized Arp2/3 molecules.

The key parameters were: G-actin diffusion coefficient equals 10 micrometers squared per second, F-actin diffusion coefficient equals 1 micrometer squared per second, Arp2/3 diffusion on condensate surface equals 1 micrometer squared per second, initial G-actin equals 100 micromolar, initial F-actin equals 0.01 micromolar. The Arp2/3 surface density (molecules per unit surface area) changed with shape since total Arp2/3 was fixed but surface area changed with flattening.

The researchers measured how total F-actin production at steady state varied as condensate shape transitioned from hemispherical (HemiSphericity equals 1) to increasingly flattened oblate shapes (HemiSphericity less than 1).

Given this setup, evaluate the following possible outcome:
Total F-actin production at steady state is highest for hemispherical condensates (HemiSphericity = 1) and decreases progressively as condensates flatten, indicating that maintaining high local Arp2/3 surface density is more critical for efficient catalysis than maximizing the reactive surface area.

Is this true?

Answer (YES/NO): YES